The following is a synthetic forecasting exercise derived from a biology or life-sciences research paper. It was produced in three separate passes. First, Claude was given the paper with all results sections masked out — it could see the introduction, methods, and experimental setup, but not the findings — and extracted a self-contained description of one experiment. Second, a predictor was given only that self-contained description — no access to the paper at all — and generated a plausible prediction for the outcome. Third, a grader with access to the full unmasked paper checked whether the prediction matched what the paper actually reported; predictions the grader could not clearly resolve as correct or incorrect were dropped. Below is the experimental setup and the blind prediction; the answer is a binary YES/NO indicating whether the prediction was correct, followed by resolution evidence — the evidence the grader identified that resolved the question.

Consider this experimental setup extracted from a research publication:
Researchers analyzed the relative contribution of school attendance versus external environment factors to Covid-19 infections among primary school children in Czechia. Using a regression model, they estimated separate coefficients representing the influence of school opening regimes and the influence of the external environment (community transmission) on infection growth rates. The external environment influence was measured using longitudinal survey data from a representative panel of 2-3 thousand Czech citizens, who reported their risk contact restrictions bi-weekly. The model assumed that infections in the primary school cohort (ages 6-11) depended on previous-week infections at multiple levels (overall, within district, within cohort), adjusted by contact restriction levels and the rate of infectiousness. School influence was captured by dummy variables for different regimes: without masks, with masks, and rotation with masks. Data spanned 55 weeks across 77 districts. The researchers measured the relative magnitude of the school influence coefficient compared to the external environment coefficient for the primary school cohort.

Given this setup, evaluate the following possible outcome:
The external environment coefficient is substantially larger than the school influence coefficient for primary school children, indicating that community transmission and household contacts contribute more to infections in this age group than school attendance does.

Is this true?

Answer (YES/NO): YES